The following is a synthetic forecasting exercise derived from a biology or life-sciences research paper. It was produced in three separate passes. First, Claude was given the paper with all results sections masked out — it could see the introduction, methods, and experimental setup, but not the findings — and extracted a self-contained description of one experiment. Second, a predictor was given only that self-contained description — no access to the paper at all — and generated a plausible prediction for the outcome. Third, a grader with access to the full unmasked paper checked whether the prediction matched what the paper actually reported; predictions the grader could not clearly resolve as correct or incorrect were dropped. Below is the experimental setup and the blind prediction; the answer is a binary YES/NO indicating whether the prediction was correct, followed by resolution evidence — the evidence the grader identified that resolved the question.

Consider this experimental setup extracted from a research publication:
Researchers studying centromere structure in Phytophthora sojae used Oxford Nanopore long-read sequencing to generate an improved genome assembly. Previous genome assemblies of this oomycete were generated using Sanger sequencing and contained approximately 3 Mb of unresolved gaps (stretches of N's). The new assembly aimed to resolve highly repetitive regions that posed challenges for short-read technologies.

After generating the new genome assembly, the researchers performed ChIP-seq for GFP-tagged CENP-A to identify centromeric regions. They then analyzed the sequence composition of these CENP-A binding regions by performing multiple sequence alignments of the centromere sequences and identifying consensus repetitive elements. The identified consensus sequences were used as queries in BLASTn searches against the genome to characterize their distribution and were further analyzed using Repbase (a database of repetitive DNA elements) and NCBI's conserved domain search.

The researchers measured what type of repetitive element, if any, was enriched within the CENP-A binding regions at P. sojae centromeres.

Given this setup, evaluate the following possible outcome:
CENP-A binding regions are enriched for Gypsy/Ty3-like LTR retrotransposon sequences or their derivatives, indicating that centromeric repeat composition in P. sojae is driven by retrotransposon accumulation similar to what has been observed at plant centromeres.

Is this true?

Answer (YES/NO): NO